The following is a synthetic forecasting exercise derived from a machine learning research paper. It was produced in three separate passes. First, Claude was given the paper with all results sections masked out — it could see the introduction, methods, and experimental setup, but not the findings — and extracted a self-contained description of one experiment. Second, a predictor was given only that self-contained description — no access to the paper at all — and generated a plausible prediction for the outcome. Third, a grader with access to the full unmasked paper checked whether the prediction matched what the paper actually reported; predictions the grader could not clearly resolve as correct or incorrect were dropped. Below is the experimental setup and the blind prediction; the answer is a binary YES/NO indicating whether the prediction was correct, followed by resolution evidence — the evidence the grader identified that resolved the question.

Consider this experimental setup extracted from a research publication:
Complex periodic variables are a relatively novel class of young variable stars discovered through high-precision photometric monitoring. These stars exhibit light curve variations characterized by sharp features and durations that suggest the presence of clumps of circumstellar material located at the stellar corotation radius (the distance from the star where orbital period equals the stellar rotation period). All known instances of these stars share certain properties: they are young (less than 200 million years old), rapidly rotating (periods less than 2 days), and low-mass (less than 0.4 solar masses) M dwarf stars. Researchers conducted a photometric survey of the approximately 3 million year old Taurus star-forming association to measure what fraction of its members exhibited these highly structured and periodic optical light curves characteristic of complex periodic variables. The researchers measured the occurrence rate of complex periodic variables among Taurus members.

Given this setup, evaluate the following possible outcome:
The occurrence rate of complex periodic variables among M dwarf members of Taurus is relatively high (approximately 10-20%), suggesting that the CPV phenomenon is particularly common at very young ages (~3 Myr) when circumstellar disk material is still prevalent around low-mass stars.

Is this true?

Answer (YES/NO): NO